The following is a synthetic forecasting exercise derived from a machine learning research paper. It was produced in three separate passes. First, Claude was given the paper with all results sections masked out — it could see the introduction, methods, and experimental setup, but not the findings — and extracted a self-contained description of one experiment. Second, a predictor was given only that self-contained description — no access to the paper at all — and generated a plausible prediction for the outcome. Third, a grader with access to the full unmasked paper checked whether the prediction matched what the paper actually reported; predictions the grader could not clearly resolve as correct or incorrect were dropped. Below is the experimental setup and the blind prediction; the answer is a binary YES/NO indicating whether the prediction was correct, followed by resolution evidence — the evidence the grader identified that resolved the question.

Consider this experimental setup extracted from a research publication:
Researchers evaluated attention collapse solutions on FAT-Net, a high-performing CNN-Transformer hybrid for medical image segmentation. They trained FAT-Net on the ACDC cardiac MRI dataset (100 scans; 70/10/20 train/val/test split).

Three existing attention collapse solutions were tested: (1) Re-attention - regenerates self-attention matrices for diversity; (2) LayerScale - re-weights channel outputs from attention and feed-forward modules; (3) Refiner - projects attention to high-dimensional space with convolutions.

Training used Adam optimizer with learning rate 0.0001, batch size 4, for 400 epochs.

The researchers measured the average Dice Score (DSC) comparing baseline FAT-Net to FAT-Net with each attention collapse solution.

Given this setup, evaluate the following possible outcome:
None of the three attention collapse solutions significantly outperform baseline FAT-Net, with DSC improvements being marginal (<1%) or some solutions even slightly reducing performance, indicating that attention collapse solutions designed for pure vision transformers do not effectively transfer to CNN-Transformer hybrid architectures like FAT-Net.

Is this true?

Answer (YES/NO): NO